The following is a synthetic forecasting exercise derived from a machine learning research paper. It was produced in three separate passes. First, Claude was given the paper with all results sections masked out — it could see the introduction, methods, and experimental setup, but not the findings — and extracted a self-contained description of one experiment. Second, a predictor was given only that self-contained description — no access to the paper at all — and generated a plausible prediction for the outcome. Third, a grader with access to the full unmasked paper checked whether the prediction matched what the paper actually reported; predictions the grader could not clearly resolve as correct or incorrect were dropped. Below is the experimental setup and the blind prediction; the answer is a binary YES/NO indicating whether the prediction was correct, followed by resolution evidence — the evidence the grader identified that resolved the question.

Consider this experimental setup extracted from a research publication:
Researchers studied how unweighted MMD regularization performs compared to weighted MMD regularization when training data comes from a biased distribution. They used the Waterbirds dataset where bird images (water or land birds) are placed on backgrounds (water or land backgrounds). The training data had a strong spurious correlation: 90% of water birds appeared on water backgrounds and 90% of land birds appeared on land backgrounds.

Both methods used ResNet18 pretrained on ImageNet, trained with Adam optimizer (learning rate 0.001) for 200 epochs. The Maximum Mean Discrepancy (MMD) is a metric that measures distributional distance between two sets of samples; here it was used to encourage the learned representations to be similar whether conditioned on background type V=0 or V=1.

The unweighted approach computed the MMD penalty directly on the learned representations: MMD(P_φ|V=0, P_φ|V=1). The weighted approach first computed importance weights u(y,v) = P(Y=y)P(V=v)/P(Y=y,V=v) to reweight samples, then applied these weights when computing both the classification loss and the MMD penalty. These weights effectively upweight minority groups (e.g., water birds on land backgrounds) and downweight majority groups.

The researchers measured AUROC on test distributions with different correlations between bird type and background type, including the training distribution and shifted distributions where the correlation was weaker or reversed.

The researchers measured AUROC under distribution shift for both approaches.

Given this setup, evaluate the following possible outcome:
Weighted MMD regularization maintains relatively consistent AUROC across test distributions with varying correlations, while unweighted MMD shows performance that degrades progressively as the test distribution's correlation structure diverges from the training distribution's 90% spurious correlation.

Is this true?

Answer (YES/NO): NO